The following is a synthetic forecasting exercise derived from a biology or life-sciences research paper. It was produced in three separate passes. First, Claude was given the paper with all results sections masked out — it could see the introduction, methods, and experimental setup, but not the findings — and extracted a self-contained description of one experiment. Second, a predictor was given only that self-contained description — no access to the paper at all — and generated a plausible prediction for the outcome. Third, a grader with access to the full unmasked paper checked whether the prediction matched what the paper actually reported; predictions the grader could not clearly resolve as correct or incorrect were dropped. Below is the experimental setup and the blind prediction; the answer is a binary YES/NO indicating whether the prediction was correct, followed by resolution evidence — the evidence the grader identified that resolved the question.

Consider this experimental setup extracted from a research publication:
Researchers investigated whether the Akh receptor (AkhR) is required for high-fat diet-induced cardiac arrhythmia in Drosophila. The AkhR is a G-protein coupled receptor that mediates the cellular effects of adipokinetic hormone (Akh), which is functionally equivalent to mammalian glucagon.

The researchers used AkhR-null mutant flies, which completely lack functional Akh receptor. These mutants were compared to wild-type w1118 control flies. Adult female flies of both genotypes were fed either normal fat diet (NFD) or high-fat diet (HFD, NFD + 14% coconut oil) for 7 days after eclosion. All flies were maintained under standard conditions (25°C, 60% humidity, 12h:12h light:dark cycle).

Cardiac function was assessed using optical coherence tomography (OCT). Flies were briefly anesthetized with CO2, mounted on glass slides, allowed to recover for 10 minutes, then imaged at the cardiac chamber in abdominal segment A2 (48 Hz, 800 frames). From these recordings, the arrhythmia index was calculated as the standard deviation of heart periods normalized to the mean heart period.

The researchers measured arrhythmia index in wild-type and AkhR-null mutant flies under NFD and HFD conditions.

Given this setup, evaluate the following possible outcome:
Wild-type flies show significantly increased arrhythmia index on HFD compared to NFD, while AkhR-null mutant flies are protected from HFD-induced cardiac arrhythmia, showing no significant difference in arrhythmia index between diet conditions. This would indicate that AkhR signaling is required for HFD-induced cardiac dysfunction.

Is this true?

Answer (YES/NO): YES